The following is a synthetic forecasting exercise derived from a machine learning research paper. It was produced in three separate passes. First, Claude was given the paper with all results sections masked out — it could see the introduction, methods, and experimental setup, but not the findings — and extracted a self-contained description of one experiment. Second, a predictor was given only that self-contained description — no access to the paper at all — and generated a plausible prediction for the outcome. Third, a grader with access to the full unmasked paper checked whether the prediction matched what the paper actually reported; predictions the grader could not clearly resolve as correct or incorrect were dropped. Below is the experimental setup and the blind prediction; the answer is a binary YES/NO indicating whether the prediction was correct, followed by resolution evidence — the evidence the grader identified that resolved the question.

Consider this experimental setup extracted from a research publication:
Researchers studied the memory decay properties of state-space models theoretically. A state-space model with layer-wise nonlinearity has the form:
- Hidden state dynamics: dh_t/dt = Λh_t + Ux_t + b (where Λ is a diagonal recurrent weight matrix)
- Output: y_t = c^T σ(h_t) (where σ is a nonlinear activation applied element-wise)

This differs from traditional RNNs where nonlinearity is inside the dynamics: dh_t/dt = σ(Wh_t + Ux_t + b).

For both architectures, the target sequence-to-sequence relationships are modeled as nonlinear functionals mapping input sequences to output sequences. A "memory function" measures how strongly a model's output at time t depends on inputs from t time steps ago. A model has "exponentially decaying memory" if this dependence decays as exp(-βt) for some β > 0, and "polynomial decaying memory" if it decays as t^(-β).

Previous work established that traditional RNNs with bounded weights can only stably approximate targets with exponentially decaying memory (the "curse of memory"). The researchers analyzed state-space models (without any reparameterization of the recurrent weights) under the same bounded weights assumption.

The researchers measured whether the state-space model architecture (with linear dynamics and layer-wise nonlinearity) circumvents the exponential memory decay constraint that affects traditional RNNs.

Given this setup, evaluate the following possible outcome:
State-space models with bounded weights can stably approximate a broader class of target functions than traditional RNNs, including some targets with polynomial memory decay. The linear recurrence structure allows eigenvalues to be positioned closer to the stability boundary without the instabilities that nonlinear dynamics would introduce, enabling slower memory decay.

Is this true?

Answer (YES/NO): NO